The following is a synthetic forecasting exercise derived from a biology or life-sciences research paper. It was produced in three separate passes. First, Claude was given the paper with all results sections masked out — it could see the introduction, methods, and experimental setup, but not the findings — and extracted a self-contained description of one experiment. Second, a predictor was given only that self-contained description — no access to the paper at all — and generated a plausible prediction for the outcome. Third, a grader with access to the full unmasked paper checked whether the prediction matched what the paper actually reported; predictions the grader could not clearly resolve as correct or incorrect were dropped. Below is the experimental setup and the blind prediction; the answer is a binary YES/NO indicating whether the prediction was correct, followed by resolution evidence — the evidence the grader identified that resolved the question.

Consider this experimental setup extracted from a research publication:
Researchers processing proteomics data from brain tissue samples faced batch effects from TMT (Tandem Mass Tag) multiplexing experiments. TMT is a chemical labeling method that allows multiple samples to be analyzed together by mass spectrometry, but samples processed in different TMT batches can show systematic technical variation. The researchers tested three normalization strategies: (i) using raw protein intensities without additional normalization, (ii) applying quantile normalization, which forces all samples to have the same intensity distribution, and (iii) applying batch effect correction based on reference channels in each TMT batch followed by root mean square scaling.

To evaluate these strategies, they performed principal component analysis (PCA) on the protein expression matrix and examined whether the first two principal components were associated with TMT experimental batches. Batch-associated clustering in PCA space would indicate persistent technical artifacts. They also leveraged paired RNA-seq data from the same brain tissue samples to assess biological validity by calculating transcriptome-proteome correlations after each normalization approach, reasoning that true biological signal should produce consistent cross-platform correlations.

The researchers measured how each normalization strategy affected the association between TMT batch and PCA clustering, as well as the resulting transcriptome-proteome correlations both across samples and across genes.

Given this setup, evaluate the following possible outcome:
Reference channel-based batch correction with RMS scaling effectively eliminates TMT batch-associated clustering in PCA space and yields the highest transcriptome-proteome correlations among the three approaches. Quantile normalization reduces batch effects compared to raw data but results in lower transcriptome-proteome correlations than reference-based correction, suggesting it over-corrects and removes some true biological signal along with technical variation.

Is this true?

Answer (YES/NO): NO